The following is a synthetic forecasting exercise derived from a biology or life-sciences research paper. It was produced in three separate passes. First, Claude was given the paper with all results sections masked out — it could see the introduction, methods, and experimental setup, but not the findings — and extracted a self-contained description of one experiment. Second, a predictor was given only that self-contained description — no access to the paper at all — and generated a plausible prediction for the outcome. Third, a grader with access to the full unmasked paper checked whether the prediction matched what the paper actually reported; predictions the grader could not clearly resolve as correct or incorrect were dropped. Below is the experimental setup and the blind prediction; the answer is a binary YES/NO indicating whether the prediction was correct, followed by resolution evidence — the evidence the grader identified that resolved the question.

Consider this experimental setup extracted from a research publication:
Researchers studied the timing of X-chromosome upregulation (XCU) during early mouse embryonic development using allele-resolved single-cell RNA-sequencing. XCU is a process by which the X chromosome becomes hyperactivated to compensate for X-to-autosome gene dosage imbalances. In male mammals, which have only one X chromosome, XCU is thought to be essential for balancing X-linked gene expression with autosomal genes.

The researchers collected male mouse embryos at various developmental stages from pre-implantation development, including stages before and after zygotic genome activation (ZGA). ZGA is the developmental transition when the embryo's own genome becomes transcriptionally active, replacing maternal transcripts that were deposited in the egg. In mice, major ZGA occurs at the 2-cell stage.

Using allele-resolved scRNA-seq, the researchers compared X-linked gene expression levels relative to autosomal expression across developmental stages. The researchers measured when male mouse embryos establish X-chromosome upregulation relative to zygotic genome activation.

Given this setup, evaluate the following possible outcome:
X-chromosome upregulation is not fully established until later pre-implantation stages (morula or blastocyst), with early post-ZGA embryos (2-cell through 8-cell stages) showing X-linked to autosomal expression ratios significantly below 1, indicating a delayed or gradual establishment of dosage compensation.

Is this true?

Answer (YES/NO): NO